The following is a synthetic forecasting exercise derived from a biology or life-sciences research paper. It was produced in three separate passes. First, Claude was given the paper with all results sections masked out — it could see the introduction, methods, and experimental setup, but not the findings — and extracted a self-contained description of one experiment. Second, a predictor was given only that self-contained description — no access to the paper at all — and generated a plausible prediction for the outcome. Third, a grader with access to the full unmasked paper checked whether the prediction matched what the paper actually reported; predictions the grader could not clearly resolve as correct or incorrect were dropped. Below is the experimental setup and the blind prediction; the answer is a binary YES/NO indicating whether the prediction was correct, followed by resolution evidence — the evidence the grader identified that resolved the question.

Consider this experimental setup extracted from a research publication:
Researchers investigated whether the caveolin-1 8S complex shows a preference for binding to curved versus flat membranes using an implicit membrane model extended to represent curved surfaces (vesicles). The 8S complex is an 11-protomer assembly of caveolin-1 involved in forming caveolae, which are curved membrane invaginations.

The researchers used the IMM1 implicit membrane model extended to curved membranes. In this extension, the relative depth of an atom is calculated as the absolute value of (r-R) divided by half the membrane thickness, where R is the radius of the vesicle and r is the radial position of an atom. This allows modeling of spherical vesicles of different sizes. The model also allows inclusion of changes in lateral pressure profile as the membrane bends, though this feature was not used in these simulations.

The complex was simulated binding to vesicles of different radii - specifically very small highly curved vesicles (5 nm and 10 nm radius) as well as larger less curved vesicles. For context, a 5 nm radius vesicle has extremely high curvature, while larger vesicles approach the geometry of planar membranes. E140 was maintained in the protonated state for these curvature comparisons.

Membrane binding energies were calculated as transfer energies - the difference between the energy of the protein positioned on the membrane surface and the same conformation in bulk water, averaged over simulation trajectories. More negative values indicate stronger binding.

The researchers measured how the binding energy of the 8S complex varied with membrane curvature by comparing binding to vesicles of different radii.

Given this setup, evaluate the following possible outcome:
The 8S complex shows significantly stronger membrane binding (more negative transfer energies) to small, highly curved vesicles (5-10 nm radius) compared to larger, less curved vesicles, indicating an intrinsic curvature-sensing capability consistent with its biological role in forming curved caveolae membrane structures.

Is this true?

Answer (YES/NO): YES